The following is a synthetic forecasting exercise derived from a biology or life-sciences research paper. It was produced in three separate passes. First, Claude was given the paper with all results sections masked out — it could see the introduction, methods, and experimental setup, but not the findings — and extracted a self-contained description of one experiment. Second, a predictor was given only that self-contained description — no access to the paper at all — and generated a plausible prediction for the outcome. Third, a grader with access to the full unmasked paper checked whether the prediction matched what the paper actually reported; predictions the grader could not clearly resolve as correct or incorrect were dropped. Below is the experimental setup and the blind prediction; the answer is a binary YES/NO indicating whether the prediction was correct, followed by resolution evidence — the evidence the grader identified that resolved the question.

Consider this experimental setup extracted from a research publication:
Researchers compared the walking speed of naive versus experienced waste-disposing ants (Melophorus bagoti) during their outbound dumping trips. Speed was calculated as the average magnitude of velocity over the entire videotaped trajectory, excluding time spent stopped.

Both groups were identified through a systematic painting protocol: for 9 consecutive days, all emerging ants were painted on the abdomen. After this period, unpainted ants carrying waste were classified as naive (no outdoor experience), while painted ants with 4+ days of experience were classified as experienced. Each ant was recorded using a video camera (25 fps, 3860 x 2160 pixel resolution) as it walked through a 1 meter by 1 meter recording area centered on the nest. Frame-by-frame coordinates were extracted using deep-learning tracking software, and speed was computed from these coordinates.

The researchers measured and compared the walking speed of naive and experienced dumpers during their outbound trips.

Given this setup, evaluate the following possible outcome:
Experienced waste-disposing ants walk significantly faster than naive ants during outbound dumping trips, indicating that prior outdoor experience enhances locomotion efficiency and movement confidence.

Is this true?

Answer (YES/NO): YES